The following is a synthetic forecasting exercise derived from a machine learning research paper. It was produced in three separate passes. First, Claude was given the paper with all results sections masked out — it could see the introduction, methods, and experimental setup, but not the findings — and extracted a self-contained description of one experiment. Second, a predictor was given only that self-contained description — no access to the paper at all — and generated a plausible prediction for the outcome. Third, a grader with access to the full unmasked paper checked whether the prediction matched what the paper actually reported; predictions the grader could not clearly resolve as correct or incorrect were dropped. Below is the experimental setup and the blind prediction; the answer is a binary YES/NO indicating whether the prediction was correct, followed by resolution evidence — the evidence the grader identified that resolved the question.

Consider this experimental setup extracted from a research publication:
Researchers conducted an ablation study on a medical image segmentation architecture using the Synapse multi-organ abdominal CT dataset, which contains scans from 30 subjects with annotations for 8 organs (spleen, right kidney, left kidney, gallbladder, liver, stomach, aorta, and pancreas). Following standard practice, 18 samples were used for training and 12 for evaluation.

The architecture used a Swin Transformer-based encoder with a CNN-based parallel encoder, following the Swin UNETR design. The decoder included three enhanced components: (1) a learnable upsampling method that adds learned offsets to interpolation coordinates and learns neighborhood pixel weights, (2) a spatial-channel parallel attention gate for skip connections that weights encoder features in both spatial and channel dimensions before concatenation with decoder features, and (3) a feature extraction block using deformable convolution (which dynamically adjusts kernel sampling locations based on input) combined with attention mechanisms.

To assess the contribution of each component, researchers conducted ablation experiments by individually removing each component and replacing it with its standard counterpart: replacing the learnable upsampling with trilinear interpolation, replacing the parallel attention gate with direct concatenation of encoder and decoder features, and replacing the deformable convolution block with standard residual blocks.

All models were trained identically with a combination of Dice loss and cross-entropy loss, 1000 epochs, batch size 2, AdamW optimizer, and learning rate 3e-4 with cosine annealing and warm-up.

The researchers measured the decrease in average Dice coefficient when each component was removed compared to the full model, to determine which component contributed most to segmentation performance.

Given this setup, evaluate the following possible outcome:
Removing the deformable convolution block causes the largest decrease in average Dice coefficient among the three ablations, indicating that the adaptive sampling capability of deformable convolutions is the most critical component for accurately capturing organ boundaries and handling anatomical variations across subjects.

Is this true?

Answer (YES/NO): YES